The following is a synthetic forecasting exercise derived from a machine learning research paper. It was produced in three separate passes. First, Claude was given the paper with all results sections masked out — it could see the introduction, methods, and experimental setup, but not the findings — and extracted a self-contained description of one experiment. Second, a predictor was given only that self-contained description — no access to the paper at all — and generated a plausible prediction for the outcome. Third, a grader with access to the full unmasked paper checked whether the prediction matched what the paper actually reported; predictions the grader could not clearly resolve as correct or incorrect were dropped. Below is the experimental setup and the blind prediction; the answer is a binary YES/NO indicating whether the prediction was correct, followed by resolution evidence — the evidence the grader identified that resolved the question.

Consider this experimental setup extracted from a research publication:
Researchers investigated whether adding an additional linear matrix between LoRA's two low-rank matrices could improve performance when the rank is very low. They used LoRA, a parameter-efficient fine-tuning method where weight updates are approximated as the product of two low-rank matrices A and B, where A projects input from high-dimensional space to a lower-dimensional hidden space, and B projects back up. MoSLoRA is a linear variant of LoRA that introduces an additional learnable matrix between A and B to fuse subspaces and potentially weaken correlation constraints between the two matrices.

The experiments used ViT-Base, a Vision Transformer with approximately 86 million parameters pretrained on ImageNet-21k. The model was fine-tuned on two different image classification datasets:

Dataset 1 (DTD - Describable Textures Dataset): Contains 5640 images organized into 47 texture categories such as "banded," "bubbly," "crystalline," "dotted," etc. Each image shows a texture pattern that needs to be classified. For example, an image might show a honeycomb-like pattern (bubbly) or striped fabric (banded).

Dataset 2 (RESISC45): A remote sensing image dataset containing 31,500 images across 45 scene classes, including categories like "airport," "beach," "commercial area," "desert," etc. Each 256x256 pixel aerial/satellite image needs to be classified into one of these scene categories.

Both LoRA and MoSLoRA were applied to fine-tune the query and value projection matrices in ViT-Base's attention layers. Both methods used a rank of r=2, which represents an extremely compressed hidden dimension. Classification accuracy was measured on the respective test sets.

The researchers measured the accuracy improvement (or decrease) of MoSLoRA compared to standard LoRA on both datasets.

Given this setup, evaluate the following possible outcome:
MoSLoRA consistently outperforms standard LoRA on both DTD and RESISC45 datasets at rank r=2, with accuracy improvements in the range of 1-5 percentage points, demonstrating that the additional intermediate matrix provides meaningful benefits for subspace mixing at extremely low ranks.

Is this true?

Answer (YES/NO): NO